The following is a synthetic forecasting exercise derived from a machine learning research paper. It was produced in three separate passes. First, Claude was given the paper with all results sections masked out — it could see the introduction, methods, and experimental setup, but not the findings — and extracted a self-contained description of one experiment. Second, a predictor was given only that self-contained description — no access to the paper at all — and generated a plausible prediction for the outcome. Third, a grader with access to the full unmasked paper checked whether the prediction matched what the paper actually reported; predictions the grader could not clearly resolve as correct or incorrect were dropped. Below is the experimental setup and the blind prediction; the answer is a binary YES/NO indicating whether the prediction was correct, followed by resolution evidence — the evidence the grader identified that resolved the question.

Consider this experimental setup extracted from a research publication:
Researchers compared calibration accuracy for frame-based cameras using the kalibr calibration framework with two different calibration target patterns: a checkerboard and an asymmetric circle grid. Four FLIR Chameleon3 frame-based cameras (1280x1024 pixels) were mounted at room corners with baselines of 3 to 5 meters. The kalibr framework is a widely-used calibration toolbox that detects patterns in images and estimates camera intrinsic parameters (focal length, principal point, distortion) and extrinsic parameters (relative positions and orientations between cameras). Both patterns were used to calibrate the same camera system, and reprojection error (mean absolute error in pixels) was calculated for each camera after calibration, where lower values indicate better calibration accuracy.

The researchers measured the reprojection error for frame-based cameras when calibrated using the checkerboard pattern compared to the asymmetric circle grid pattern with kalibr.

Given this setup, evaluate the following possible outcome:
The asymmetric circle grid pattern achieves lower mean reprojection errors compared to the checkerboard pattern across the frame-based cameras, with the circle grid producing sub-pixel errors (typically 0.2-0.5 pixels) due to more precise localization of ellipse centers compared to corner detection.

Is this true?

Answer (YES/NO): NO